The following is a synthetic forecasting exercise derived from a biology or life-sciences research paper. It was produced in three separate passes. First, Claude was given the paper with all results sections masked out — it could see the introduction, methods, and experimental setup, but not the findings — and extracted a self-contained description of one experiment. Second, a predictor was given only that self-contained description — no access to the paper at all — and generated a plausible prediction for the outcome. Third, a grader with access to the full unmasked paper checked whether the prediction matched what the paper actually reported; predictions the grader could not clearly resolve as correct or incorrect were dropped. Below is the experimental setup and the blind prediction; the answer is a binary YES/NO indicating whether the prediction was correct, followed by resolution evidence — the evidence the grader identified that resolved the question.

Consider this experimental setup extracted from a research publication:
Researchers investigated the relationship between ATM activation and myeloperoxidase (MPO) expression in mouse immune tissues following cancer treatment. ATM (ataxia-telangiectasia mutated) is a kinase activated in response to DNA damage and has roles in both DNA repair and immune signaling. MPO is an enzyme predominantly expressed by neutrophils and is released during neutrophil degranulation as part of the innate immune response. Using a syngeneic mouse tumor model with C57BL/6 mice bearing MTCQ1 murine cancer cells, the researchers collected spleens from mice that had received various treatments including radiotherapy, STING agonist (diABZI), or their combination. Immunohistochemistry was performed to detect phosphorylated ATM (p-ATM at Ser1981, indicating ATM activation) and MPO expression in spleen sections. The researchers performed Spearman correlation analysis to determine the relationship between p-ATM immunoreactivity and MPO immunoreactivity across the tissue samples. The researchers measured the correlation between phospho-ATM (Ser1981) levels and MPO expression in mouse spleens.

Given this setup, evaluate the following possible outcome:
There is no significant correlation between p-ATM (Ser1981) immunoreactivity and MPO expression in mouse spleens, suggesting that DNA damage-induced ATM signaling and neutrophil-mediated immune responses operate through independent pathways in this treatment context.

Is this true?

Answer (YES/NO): NO